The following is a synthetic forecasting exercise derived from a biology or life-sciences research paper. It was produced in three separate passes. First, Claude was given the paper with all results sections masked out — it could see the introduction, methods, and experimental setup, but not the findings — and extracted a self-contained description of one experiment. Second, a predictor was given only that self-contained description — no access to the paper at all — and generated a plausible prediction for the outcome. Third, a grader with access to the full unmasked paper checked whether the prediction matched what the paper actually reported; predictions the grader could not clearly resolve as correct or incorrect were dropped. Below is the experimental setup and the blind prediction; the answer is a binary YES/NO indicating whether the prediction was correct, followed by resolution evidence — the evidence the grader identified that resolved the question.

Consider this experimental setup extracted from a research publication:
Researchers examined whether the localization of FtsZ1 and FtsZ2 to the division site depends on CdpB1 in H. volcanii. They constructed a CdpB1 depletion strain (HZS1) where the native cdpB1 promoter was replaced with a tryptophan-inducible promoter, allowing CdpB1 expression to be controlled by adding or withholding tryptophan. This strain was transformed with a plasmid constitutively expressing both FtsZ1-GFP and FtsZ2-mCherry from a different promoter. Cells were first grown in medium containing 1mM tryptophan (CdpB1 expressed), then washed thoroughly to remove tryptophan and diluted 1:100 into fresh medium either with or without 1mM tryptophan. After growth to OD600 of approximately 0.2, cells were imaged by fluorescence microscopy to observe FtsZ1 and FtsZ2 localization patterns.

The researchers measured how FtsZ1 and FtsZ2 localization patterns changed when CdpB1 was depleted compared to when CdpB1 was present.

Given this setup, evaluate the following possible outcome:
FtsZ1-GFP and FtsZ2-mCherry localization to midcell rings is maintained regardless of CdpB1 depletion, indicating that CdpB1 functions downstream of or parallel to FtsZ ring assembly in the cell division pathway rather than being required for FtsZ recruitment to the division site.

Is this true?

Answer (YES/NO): YES